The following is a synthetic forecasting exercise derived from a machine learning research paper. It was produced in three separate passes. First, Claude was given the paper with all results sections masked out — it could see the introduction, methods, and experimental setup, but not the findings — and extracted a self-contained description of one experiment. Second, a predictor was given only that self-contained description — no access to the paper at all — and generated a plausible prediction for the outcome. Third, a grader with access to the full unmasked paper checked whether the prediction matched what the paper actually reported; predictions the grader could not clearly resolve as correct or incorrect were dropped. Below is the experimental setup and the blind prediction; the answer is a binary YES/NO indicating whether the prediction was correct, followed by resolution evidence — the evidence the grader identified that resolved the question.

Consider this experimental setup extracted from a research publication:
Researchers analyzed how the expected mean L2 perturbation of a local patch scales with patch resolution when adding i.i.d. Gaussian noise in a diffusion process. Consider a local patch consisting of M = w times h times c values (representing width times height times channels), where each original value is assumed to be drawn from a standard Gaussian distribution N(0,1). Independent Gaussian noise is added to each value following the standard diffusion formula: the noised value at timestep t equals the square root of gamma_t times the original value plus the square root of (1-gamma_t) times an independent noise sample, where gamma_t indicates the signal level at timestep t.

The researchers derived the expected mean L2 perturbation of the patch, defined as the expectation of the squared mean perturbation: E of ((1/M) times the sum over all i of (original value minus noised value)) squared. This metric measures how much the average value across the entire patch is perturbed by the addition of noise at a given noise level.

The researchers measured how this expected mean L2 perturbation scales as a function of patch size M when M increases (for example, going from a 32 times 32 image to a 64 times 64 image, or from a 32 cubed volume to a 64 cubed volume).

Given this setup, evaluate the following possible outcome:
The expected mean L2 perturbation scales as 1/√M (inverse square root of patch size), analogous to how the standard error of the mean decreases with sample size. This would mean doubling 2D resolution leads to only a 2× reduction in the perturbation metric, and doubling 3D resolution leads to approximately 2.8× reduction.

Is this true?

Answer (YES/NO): NO